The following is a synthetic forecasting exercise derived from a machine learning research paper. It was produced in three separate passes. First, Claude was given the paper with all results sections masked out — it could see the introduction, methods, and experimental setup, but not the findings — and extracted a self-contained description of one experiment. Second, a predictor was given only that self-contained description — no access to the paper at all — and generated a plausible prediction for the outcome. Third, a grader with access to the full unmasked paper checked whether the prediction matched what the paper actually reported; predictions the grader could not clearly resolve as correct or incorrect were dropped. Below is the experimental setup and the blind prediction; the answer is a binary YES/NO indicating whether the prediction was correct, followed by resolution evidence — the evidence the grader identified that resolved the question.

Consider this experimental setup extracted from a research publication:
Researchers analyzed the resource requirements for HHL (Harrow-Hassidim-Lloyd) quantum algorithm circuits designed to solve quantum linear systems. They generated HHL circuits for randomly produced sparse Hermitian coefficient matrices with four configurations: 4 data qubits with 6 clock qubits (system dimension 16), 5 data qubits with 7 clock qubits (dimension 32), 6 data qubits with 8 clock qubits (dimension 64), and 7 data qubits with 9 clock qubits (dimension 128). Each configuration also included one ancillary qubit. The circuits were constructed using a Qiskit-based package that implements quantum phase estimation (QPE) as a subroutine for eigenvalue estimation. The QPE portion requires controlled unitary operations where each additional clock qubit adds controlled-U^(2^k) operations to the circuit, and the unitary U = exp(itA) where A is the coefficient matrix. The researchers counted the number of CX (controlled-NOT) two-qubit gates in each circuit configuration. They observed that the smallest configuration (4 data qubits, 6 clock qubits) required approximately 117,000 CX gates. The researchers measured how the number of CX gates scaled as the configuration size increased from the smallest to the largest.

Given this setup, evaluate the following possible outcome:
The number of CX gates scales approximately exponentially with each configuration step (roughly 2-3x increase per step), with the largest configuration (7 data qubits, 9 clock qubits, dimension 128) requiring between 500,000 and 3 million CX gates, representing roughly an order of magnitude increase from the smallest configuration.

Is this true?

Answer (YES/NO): NO